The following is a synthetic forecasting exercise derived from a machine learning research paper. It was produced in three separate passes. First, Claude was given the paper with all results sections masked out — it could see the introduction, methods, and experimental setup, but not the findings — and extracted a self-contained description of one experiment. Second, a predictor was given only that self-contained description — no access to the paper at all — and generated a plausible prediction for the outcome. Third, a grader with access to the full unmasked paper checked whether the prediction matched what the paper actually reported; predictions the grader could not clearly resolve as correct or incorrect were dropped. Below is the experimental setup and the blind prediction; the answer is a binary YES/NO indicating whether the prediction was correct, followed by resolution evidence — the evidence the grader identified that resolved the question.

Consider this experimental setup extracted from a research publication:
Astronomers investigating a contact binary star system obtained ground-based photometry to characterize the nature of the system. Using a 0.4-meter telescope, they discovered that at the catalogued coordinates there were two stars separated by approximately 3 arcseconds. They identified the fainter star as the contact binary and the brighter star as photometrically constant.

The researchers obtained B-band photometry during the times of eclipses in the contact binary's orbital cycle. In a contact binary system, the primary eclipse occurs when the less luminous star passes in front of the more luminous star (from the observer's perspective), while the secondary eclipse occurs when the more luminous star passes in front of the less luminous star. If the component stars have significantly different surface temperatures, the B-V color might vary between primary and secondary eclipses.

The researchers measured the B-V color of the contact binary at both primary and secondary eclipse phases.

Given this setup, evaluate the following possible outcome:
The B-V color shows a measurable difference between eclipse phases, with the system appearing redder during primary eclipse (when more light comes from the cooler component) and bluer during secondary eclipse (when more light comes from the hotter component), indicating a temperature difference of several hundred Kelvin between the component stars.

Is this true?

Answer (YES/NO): NO